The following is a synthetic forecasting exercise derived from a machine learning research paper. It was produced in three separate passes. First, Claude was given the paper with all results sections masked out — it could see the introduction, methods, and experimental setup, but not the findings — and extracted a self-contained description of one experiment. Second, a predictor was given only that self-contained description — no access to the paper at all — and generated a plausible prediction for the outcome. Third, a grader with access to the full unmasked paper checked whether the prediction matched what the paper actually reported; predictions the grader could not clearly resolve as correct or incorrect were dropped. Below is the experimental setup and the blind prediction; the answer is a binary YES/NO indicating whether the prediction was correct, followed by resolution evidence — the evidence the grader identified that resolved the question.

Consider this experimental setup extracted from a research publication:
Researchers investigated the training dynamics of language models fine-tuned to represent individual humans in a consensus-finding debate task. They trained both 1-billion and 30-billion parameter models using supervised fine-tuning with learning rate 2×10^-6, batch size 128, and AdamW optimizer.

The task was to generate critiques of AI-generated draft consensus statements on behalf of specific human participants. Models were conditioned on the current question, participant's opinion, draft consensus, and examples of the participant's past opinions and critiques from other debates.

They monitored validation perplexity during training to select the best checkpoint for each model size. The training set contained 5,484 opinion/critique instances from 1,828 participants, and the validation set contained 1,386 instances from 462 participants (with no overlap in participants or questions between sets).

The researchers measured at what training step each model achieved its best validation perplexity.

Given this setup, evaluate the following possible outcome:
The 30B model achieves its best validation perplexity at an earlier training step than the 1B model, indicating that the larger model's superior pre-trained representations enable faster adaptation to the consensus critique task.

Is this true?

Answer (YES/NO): YES